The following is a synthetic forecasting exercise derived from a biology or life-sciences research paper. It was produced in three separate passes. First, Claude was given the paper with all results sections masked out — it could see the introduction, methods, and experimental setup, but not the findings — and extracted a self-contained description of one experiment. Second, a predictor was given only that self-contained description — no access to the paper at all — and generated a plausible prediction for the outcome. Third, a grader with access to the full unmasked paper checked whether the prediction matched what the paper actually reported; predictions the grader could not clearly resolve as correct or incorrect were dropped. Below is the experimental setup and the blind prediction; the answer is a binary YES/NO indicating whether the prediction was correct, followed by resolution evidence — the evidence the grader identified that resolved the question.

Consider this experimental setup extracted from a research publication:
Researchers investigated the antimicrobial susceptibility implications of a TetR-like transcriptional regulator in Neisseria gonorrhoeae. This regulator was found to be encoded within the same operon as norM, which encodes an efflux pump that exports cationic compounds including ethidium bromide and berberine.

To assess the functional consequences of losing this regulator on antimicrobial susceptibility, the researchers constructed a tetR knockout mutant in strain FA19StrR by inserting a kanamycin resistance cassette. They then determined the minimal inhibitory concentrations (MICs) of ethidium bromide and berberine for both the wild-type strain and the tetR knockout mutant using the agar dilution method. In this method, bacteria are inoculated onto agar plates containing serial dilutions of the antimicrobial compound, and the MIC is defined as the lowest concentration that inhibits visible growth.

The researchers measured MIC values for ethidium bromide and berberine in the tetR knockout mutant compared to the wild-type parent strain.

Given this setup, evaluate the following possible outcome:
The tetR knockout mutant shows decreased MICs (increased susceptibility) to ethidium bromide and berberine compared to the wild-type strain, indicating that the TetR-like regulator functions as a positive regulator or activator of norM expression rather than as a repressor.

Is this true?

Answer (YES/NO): YES